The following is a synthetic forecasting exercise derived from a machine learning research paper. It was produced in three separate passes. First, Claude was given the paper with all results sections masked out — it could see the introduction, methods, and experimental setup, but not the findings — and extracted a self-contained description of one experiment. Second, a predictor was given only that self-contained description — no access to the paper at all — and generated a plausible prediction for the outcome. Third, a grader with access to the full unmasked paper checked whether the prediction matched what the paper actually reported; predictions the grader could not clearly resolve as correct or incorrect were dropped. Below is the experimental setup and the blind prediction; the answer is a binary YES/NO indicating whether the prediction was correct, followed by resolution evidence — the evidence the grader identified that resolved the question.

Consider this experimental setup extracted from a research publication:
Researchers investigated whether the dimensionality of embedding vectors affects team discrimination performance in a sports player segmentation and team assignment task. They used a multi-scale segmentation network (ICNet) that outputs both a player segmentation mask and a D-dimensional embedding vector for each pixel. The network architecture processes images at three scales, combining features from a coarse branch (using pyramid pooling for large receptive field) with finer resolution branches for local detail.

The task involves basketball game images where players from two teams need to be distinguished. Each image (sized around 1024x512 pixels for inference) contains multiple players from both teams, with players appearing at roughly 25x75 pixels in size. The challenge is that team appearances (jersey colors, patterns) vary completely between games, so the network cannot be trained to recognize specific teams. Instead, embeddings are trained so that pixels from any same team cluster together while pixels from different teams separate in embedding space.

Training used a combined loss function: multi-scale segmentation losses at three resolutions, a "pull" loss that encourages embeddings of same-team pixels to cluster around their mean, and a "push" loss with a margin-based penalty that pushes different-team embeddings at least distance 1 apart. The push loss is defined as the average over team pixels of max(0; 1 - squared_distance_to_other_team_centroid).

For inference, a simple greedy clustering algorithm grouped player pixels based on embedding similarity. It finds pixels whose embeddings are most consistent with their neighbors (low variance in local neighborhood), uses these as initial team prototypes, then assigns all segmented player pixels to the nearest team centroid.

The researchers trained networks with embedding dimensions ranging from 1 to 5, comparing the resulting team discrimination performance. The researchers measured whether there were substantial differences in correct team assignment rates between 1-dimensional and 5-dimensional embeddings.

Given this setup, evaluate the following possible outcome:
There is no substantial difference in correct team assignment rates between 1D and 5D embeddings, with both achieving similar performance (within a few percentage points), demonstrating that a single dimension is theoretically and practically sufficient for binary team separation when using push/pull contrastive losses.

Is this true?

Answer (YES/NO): YES